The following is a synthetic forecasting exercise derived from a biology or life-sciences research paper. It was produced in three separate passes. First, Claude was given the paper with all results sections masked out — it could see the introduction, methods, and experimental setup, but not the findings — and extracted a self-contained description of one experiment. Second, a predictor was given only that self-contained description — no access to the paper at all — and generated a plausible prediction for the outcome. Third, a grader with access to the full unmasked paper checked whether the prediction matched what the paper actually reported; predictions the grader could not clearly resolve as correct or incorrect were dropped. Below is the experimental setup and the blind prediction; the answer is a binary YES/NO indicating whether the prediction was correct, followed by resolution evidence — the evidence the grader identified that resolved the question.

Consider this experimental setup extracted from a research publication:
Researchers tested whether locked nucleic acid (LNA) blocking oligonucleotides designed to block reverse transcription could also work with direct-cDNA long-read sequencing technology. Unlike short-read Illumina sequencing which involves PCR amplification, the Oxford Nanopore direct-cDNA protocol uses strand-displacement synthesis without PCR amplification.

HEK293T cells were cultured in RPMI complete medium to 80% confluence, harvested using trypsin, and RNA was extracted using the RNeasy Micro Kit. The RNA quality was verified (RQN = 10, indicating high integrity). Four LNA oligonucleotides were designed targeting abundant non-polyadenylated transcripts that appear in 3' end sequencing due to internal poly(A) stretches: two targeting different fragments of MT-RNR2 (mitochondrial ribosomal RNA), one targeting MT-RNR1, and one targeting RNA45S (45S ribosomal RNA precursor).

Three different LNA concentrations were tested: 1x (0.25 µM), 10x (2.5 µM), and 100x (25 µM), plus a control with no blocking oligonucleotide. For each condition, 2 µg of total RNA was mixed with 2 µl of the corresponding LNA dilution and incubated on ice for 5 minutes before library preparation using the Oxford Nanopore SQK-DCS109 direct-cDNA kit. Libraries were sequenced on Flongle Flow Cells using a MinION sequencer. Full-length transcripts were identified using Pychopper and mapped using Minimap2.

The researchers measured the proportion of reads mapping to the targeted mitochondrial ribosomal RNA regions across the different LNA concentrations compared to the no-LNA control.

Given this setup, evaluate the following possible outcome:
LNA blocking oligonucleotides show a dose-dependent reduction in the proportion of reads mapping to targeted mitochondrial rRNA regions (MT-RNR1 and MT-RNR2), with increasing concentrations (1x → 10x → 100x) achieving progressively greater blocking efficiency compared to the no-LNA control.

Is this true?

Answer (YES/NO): YES